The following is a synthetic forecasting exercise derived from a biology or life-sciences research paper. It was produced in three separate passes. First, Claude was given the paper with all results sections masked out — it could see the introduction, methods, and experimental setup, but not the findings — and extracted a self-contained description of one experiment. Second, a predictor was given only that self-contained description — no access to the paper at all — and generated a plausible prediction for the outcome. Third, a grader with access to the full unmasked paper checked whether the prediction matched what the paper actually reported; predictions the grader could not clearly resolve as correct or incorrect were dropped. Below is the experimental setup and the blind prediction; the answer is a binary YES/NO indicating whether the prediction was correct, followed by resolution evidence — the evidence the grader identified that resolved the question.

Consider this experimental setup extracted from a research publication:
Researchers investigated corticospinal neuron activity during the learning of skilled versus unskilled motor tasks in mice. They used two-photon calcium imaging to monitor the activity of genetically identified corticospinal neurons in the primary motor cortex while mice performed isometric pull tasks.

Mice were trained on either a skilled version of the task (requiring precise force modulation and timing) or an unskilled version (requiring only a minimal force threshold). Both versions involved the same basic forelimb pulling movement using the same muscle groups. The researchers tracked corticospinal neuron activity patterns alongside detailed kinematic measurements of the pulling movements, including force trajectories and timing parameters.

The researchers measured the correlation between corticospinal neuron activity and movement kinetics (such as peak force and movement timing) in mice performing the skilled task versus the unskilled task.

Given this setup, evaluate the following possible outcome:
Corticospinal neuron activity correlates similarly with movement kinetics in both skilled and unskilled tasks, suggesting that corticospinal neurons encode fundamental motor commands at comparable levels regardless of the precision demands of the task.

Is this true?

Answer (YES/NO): NO